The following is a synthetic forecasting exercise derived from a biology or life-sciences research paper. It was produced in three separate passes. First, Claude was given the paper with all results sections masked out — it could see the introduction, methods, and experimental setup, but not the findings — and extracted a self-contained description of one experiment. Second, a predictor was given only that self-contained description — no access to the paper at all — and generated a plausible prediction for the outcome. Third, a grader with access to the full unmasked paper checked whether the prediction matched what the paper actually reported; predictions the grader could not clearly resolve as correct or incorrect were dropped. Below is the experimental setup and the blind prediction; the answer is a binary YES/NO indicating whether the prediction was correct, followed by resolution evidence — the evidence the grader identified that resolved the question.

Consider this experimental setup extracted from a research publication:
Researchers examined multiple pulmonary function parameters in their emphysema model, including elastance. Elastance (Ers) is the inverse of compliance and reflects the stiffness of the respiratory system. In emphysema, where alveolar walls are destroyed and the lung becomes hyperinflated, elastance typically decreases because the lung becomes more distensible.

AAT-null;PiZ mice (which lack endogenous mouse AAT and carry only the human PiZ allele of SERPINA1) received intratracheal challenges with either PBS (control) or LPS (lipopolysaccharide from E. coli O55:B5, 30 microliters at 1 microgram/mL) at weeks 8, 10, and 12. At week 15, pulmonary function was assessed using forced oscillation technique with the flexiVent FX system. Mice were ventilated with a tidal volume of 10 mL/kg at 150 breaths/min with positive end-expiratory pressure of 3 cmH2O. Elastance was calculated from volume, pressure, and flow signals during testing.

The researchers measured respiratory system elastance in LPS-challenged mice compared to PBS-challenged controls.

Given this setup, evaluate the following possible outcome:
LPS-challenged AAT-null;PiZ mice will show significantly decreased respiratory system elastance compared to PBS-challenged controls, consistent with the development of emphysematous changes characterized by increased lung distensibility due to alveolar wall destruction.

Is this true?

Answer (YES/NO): YES